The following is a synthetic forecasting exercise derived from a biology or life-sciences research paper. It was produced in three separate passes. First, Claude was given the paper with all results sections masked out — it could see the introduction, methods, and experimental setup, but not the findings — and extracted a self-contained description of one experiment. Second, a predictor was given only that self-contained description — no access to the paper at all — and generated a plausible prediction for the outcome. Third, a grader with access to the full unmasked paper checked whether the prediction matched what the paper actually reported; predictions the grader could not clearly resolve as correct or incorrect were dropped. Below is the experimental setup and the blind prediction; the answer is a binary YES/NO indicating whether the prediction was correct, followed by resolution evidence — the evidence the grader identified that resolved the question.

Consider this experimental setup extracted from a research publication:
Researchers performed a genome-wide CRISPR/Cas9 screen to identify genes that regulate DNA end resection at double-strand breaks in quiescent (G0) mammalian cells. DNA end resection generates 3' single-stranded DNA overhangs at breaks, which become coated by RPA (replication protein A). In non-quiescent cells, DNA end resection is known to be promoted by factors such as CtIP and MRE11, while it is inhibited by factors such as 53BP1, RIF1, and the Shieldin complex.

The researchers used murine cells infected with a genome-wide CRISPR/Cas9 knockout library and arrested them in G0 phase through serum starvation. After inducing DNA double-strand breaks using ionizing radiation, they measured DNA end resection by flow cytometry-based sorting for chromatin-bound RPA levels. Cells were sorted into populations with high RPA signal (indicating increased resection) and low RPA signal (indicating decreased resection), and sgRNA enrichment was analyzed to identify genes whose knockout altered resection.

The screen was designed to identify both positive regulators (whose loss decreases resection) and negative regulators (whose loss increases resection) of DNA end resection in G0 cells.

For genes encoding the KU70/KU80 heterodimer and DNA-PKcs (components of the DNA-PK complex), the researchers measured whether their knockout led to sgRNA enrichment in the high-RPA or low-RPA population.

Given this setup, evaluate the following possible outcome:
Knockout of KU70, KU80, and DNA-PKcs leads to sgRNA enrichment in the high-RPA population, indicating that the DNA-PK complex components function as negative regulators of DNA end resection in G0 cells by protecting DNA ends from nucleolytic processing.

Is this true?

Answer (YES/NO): NO